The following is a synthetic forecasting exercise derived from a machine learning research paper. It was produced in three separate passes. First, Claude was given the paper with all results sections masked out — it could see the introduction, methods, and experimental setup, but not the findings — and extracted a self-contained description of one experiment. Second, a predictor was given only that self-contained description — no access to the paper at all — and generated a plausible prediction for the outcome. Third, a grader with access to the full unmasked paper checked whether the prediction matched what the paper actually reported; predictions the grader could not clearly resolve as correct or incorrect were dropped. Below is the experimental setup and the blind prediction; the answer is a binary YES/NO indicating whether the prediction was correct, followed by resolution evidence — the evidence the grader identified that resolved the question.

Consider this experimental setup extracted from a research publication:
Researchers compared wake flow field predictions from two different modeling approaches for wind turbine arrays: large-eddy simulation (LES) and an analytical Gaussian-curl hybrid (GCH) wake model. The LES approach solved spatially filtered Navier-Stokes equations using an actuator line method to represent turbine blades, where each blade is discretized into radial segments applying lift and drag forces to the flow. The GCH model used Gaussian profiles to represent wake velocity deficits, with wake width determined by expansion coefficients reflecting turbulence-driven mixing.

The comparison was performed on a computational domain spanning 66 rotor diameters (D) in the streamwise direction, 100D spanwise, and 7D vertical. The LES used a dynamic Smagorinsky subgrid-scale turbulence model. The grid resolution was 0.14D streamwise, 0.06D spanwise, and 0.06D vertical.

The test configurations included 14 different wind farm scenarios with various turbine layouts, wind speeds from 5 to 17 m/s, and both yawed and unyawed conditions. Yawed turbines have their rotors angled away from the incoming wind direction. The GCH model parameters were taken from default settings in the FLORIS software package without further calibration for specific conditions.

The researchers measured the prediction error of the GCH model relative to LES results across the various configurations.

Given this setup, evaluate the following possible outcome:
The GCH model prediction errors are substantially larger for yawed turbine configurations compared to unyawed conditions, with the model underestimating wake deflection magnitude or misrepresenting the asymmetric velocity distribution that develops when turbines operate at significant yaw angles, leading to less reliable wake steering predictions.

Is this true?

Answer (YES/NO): NO